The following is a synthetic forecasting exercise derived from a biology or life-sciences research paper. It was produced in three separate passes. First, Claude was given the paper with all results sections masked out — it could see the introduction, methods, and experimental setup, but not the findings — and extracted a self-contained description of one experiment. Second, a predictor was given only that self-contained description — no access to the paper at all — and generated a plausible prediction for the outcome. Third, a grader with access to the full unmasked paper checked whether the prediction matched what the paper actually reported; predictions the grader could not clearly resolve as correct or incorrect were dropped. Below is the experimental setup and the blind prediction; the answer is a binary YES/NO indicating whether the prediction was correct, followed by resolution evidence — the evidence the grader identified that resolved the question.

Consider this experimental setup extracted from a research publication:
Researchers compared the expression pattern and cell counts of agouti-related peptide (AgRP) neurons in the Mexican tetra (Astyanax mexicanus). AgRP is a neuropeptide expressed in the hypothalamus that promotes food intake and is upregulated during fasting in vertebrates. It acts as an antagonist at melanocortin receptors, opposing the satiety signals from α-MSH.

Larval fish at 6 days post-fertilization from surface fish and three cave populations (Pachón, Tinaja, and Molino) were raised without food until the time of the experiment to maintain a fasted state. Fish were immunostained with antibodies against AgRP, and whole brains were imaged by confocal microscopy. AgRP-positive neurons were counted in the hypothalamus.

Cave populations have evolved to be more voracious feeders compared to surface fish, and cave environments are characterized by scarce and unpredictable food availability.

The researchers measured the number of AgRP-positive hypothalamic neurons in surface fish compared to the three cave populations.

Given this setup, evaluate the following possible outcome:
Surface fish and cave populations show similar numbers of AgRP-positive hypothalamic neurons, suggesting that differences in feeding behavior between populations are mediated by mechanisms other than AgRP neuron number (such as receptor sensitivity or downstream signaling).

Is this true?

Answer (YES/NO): NO